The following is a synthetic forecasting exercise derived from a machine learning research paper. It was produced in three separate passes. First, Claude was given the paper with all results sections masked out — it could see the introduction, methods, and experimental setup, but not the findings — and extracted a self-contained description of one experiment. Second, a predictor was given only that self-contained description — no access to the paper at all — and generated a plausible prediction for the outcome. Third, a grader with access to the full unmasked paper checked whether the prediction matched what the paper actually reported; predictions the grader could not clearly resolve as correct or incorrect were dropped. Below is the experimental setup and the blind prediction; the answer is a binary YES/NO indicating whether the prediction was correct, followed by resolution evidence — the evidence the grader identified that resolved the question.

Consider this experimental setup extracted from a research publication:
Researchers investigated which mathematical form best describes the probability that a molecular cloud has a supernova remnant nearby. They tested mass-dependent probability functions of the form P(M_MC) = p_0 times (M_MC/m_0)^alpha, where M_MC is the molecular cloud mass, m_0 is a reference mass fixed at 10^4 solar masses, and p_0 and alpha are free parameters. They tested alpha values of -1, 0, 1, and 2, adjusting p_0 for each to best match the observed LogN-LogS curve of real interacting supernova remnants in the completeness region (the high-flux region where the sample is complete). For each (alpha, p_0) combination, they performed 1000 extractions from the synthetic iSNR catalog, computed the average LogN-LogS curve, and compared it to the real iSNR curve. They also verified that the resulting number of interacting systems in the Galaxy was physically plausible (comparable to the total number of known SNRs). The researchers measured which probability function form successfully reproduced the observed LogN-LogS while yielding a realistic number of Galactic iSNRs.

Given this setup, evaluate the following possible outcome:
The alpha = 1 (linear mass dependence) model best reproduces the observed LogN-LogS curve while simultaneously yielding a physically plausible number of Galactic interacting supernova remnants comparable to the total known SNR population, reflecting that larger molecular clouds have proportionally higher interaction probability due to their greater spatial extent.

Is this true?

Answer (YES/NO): NO